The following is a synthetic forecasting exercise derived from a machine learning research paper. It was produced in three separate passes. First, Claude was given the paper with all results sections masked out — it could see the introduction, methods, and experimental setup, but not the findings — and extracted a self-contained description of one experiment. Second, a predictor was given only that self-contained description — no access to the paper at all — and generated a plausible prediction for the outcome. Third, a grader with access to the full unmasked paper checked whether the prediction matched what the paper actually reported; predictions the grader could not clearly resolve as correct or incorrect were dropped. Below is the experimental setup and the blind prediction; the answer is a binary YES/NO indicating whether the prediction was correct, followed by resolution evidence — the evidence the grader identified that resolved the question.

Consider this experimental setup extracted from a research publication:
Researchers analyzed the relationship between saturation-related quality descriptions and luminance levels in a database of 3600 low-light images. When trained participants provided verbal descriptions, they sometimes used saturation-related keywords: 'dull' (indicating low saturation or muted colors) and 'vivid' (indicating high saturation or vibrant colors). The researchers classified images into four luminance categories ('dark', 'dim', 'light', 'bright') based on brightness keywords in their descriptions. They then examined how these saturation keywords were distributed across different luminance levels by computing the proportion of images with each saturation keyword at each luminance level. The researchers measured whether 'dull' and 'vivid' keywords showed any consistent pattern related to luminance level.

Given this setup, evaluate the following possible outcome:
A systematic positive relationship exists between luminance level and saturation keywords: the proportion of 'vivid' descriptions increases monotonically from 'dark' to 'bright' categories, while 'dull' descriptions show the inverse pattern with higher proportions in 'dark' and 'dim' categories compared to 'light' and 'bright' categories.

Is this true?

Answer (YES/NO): NO